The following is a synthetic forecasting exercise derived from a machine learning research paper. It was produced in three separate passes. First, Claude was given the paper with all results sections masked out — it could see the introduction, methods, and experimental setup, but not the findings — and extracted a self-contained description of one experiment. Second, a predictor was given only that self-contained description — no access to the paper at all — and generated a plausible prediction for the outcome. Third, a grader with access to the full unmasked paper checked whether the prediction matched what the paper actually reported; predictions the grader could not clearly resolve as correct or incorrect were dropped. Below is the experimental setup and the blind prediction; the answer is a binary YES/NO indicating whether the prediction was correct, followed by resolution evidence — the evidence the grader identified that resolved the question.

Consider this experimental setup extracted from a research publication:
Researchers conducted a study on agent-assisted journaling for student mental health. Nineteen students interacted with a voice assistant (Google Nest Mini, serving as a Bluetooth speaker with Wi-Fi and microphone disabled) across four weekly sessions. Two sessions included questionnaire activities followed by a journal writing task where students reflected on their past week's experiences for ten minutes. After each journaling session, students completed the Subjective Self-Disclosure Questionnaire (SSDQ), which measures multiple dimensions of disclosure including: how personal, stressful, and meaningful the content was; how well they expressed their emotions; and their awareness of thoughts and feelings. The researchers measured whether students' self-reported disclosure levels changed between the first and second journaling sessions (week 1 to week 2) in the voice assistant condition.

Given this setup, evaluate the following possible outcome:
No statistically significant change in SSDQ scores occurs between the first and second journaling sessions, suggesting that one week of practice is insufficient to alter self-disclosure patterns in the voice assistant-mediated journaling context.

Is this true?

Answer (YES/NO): YES